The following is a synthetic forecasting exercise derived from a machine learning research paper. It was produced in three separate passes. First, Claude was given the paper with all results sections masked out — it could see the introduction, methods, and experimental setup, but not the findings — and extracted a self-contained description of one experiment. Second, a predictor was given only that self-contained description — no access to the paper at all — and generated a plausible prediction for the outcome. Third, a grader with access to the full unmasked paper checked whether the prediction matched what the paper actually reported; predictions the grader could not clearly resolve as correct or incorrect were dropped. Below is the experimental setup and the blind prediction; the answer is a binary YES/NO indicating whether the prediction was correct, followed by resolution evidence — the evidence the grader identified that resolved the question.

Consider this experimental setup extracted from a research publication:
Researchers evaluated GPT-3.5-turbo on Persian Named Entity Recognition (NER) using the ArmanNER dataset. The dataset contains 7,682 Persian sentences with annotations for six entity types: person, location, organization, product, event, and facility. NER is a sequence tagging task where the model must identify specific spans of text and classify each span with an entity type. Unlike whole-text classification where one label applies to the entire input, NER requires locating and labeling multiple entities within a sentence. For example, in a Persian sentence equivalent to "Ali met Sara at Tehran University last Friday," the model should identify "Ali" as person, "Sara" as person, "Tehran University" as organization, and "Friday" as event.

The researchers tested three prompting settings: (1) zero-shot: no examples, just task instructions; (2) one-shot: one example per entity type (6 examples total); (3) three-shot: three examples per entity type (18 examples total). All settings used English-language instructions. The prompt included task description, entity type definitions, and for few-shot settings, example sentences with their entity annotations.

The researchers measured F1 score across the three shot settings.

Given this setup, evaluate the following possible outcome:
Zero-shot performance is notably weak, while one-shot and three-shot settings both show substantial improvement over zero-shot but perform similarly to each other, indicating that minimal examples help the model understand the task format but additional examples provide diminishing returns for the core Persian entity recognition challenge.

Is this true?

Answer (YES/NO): NO